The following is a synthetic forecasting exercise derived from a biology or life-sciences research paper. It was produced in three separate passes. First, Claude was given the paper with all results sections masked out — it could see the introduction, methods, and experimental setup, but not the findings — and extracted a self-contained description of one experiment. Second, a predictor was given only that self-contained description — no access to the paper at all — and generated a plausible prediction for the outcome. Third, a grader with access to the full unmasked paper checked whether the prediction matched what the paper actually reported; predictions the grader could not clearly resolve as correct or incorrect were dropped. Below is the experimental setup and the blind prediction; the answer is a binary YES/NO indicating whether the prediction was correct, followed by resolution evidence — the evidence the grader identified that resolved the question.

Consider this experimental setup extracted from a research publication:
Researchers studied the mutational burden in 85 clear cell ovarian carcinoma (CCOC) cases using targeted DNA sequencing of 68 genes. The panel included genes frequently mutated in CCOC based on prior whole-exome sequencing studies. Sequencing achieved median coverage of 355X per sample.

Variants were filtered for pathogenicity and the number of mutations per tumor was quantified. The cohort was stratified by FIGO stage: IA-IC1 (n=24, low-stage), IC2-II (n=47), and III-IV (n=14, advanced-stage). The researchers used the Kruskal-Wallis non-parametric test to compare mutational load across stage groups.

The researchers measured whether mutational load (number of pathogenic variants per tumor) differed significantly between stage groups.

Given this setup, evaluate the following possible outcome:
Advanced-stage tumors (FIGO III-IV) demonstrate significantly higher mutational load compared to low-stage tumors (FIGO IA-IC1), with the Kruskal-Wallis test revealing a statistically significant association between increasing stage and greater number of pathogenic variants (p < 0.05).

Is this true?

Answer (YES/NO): NO